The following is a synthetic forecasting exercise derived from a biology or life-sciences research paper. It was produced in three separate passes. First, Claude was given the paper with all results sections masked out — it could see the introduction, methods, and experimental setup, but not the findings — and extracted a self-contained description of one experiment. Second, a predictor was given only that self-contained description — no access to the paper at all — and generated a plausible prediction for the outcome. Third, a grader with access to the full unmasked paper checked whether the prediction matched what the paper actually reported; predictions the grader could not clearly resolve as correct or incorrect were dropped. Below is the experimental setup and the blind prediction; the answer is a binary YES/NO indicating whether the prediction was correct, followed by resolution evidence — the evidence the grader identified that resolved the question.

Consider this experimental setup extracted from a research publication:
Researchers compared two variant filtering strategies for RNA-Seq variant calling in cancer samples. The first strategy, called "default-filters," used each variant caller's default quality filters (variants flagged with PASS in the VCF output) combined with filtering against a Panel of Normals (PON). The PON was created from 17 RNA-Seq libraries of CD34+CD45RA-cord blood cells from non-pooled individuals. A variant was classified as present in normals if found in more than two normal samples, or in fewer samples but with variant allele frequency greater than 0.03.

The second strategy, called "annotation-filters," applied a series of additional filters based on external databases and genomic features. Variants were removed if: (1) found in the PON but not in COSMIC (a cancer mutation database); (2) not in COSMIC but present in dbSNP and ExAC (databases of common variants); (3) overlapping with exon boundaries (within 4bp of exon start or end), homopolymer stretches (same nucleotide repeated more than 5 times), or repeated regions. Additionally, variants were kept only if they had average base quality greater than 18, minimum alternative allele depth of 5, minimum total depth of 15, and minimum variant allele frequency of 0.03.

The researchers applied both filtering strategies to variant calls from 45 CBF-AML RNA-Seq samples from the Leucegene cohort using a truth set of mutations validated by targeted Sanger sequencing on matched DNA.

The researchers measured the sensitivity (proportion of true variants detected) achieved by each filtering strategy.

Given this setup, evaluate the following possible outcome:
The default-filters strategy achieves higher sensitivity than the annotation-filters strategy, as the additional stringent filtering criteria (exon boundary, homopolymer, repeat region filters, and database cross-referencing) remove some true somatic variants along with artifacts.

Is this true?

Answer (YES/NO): NO